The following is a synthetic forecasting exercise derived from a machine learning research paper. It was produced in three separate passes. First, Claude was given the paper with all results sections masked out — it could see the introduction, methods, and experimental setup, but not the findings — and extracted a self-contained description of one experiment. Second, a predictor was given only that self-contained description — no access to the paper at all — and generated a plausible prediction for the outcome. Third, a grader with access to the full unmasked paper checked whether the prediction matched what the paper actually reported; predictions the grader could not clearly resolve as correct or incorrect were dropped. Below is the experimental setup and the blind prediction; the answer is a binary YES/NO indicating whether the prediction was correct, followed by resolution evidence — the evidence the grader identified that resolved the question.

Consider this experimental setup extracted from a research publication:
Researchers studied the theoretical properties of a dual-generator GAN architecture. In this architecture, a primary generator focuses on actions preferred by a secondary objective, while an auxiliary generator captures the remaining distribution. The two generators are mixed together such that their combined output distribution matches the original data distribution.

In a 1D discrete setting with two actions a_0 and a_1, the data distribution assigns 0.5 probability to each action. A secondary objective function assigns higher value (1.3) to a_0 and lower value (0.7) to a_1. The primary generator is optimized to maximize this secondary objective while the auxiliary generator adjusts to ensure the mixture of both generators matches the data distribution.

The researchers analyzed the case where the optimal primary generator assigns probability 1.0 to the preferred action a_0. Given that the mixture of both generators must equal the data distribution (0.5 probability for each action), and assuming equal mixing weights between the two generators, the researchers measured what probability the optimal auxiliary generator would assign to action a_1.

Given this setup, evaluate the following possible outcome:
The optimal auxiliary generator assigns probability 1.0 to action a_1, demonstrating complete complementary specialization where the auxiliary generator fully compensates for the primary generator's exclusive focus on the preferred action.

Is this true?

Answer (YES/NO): YES